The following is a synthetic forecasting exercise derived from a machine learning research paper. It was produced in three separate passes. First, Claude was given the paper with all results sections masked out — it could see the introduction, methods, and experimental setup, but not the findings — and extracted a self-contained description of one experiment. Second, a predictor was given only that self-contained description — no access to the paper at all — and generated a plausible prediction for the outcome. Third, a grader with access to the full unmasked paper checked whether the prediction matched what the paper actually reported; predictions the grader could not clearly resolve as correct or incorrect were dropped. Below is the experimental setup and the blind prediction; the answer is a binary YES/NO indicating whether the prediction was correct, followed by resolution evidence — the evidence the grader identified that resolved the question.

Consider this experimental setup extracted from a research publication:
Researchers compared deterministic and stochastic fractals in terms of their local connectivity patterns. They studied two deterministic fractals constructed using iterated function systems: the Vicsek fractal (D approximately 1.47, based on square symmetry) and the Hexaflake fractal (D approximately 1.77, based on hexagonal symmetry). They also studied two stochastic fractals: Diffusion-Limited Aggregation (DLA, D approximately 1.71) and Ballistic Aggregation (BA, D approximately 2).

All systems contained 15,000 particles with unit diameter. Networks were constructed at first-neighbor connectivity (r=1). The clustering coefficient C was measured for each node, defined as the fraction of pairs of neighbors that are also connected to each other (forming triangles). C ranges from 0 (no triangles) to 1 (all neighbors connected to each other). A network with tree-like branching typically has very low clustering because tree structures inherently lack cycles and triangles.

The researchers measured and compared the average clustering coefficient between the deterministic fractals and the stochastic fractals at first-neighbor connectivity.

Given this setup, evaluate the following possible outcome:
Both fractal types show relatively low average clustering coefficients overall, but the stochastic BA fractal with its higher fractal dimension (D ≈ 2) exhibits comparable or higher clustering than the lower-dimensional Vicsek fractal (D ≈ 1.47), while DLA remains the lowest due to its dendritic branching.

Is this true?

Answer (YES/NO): NO